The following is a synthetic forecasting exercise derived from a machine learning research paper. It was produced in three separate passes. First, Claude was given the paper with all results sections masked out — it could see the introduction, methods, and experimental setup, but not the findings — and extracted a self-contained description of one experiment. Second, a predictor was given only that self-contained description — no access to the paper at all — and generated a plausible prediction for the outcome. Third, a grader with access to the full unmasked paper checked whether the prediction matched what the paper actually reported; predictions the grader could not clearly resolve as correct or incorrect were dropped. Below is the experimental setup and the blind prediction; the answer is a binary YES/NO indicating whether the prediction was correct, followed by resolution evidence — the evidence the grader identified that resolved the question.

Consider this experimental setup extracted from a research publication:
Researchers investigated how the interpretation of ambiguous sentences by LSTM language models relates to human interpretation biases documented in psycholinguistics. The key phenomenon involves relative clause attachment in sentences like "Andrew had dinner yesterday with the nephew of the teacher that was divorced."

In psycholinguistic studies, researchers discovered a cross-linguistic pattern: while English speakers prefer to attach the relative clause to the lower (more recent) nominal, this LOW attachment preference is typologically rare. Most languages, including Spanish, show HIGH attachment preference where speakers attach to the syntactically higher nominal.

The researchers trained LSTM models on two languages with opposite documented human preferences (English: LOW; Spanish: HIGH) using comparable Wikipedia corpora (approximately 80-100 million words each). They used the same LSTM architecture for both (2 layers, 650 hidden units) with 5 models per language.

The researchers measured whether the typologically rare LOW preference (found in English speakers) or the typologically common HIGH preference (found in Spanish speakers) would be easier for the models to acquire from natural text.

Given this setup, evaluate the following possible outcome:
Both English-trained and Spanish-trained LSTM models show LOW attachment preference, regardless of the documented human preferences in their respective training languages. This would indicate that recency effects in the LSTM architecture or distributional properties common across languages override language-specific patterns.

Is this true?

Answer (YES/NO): YES